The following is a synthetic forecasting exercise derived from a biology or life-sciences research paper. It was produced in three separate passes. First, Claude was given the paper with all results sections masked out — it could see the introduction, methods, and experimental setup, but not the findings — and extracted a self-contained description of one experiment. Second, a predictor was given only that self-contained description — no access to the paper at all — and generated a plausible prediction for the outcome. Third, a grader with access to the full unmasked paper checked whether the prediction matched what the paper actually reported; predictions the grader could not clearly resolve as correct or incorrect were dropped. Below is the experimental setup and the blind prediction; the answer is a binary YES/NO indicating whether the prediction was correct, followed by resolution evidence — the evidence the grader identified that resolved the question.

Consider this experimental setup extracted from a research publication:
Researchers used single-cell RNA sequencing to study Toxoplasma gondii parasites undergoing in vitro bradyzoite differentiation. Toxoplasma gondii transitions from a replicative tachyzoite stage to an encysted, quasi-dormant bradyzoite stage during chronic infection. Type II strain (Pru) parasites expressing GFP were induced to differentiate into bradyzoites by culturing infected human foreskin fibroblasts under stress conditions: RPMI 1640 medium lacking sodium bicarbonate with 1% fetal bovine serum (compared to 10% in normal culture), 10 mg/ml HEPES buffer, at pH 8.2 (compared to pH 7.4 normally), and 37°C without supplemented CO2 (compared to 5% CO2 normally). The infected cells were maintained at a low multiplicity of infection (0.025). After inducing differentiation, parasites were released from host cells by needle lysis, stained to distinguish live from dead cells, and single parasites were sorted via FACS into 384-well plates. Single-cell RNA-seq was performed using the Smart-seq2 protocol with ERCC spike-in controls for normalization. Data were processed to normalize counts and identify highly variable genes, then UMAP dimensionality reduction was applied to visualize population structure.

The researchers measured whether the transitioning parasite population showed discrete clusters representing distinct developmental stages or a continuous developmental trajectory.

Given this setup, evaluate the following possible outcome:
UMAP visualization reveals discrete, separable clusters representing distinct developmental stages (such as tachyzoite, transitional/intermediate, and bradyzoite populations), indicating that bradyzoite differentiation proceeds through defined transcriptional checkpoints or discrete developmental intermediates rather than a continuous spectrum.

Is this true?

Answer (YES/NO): YES